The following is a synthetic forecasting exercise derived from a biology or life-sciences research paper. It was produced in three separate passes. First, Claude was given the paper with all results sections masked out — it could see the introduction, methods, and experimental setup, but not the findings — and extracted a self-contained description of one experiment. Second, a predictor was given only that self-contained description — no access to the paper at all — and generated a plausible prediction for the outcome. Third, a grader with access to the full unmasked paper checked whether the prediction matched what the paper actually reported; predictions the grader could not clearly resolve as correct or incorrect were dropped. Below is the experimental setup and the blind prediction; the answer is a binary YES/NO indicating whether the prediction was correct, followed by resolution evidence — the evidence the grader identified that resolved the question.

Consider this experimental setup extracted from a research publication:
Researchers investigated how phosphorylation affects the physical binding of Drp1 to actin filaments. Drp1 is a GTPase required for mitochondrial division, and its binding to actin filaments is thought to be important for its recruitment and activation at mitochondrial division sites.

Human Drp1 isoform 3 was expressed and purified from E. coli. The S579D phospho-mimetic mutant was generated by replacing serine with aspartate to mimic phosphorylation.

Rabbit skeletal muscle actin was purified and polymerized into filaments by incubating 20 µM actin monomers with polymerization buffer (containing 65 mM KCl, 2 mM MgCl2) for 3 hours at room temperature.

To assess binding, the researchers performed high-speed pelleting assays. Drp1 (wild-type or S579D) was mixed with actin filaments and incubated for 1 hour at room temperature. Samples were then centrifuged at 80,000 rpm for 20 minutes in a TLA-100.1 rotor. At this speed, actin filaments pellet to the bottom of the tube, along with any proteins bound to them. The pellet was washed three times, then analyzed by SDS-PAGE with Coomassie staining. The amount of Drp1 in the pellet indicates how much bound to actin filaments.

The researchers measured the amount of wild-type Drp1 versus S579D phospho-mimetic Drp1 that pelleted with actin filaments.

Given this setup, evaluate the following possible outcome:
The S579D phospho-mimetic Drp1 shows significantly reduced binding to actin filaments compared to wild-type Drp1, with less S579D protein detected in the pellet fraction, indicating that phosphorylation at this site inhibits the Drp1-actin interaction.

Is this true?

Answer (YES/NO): YES